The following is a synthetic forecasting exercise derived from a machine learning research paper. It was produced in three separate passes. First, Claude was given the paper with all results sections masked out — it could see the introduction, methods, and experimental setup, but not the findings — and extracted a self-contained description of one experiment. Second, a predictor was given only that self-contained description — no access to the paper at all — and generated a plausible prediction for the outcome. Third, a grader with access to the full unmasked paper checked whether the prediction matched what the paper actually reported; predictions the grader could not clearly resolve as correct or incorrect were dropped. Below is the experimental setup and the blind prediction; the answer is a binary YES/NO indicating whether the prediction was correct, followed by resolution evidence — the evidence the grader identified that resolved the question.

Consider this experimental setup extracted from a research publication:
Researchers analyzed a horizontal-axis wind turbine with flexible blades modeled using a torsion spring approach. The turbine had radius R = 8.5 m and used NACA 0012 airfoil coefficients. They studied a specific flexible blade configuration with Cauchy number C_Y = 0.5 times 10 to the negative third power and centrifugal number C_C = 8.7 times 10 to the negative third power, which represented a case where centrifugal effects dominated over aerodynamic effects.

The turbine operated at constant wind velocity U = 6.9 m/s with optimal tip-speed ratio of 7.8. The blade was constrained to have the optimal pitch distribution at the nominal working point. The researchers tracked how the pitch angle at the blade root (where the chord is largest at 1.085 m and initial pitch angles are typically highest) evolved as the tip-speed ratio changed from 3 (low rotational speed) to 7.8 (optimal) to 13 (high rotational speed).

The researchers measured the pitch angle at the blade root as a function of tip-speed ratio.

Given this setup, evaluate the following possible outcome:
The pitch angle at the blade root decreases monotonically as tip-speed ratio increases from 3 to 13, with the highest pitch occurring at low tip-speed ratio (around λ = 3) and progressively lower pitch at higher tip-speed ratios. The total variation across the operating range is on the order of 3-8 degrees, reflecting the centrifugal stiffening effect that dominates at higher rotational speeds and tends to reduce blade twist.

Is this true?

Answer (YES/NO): NO